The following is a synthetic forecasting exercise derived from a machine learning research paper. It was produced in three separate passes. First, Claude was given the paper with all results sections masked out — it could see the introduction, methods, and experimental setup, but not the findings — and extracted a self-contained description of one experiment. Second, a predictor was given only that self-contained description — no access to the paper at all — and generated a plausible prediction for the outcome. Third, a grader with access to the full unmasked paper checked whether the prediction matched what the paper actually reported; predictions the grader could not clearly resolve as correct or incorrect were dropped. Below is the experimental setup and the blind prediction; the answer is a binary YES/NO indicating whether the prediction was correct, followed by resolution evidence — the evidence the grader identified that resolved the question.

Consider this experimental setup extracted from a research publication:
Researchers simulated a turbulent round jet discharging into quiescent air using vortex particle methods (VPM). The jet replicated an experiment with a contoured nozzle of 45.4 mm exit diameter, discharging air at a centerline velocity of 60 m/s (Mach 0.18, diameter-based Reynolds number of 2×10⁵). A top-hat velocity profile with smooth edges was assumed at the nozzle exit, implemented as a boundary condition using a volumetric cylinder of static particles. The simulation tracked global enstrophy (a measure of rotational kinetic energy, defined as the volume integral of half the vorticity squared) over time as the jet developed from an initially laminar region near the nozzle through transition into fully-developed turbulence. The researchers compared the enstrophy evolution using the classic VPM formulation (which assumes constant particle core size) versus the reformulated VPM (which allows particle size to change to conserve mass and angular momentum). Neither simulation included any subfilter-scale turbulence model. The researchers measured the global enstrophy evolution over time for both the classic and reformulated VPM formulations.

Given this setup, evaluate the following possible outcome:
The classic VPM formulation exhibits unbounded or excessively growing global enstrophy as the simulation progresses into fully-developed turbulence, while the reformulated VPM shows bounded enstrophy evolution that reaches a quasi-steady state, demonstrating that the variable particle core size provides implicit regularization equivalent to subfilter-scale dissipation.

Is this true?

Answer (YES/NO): NO